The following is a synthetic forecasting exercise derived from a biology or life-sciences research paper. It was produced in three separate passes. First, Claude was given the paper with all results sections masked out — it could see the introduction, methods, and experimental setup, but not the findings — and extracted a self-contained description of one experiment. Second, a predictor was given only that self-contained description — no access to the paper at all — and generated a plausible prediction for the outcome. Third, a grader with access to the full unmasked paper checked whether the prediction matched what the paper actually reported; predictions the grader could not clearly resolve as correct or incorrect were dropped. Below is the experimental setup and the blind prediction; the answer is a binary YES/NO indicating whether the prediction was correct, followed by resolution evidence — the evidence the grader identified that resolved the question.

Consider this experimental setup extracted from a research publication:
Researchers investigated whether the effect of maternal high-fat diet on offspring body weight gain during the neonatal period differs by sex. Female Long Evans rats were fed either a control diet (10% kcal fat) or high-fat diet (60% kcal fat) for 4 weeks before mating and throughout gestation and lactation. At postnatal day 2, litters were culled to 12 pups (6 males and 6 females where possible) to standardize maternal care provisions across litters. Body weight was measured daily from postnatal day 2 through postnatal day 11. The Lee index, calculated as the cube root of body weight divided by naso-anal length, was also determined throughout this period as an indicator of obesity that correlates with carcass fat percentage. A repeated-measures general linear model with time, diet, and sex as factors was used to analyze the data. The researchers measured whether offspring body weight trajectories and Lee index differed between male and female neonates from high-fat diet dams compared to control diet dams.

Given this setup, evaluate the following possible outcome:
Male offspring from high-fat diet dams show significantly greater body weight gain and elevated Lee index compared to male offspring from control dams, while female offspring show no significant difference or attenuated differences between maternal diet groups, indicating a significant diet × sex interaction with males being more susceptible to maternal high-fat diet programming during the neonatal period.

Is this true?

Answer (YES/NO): NO